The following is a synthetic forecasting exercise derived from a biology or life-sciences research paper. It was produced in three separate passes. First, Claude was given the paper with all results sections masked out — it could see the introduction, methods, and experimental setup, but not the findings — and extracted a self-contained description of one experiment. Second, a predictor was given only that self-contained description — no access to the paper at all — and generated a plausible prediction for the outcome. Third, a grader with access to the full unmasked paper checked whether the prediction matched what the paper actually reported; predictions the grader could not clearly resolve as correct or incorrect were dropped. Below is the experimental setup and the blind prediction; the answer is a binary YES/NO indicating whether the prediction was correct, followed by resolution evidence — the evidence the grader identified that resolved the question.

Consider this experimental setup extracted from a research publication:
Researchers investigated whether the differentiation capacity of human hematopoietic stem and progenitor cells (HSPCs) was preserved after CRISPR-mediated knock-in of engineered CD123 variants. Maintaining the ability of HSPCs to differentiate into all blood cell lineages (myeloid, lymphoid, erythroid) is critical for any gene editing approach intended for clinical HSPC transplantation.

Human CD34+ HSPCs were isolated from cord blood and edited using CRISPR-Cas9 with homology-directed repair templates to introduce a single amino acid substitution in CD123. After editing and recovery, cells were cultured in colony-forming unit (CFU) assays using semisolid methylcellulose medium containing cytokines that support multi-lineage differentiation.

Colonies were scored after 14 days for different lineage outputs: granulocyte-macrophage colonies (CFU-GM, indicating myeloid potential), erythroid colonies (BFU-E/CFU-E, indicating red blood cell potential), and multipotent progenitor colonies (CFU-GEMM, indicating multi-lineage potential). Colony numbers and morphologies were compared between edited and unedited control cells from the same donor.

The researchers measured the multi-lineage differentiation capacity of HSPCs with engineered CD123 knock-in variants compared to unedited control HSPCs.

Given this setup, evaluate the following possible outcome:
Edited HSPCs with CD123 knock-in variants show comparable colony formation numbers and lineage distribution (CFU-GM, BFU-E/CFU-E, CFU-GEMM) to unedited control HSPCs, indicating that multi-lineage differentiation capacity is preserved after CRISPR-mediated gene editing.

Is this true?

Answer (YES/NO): NO